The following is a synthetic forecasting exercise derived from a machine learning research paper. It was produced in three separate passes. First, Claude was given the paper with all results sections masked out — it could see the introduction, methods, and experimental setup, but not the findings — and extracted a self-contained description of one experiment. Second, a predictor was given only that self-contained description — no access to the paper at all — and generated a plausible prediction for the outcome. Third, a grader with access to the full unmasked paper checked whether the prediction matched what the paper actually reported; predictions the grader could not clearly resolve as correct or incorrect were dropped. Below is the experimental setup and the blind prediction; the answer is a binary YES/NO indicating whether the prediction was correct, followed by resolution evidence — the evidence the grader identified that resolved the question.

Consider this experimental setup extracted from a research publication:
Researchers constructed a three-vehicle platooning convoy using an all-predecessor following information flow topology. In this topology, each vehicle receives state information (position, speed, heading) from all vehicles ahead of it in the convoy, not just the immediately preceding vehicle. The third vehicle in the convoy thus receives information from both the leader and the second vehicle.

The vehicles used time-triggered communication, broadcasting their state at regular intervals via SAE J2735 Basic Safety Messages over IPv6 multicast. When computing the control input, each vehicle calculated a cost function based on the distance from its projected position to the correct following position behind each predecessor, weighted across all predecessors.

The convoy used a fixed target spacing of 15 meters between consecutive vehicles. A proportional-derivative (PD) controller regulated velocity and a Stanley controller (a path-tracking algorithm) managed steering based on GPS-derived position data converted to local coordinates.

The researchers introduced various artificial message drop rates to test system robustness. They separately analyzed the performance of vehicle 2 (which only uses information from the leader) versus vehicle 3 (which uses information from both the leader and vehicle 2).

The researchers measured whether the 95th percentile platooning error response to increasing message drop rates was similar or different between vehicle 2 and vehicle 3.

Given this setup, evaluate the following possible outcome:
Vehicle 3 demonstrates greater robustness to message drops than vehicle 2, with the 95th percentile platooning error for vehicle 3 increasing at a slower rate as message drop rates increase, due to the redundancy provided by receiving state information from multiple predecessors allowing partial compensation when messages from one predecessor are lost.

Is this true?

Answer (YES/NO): NO